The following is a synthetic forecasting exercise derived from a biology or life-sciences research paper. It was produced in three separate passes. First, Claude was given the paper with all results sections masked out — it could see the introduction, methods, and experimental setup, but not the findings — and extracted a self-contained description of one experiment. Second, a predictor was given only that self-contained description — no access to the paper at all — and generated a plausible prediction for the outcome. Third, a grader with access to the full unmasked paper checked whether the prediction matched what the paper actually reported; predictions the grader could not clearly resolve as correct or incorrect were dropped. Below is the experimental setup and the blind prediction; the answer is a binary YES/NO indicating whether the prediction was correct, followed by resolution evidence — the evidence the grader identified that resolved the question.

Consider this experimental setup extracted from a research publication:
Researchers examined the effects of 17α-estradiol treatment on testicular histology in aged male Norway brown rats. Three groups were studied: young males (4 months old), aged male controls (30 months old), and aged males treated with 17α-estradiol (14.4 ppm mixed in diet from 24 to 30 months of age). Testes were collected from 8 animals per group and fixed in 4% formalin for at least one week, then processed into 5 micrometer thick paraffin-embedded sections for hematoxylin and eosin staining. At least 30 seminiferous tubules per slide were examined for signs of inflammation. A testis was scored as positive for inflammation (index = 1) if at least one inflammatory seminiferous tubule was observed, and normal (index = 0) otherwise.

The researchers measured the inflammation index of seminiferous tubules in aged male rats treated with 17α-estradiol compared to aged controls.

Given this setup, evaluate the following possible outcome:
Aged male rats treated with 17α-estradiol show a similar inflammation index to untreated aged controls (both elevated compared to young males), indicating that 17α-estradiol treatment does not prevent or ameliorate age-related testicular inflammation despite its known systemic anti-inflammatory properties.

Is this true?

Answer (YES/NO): NO